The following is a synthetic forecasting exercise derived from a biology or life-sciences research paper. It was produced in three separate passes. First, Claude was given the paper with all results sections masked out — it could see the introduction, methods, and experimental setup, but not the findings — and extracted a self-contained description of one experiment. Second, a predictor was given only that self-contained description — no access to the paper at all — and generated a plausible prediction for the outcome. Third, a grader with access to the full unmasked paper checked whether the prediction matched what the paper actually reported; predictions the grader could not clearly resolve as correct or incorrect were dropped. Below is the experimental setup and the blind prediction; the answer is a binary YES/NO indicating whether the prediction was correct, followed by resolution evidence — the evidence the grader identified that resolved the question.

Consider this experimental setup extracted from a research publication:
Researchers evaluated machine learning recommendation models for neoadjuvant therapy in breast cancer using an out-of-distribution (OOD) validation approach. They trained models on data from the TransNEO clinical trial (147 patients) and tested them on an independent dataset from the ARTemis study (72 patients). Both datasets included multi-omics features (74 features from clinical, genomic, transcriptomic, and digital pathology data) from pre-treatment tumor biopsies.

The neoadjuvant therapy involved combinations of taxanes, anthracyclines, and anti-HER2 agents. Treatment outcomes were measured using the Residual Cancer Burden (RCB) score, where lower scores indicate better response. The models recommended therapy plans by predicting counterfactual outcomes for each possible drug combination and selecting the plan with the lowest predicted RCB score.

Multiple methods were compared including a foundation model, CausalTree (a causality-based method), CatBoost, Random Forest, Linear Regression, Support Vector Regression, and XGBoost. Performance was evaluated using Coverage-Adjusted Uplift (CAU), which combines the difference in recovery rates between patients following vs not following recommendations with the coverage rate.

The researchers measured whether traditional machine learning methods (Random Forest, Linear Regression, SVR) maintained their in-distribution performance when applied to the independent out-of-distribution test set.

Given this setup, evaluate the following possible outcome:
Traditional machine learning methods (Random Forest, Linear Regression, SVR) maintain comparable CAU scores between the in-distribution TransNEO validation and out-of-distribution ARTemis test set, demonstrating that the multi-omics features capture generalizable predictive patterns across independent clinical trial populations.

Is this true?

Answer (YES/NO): NO